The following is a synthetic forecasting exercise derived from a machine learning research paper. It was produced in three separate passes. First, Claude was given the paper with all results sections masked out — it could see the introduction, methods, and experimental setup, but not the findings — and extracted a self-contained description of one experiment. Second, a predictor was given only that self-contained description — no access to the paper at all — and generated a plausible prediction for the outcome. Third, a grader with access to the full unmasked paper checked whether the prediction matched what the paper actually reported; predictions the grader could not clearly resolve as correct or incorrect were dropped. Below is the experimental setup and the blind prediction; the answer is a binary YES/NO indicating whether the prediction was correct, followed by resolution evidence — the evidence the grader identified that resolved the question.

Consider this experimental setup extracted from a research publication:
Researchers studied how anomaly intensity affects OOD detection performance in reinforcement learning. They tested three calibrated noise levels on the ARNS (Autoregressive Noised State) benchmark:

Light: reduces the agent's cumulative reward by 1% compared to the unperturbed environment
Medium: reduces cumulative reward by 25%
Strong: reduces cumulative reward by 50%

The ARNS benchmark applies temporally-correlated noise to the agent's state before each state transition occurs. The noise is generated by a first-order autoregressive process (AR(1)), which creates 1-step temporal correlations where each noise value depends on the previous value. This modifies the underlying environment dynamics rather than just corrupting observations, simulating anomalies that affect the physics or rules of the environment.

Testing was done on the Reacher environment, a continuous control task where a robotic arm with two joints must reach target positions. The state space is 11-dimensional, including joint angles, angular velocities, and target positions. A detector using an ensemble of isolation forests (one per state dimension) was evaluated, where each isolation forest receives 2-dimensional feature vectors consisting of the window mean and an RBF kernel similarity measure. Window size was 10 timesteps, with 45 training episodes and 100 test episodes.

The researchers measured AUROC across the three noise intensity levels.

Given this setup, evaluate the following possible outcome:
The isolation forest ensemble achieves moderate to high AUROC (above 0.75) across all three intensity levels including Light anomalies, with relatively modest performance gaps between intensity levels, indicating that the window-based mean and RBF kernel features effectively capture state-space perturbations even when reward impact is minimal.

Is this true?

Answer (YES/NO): NO